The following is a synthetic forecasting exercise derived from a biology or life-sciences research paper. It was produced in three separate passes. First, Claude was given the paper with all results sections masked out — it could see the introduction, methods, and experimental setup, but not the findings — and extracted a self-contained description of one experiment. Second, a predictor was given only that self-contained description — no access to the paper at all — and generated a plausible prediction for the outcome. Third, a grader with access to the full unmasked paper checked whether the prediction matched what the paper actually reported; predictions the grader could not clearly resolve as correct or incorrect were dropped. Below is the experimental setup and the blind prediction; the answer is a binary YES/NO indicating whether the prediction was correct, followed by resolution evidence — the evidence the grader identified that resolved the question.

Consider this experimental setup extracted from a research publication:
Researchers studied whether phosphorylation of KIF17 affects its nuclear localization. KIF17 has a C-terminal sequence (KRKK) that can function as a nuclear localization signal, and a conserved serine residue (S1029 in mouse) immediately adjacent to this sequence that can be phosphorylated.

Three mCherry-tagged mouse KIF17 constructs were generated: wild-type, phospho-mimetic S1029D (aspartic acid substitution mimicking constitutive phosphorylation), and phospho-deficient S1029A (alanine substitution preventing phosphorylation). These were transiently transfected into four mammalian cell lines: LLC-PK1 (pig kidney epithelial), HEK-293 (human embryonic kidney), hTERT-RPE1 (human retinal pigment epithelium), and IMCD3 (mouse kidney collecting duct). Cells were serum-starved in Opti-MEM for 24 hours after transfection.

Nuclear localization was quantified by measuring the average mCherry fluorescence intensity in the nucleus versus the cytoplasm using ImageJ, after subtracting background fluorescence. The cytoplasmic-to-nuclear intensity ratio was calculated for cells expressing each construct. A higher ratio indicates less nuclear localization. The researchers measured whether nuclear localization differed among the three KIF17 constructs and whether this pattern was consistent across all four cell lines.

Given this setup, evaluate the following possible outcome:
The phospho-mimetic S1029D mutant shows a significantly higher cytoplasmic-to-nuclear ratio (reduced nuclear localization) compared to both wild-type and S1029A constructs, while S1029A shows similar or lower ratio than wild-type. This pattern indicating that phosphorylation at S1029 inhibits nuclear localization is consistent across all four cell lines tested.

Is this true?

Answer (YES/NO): NO